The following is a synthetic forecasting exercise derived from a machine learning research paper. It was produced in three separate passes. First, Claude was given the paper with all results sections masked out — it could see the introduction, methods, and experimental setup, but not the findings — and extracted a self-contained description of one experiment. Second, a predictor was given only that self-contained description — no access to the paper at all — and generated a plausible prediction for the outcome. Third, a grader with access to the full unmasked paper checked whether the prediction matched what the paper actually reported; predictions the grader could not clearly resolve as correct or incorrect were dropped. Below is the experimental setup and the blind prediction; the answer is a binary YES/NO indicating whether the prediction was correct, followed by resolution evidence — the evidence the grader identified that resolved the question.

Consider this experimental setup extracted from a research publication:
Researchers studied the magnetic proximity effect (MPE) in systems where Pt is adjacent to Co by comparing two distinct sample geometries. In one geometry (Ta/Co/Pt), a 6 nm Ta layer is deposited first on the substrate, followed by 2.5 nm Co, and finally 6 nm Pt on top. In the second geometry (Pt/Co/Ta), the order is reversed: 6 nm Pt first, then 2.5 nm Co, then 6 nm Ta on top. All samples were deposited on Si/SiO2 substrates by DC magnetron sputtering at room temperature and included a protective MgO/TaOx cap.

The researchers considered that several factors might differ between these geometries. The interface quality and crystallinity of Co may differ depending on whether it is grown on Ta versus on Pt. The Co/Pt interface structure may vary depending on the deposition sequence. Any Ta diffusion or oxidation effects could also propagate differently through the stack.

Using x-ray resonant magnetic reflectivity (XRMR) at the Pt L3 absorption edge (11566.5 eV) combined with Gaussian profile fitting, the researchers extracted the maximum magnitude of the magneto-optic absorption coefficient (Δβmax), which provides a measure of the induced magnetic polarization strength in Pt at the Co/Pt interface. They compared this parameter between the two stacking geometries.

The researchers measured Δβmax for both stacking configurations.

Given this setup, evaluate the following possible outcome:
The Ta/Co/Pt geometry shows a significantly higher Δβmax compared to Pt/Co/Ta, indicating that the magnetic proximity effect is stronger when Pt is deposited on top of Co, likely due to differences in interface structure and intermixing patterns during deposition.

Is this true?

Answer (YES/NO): YES